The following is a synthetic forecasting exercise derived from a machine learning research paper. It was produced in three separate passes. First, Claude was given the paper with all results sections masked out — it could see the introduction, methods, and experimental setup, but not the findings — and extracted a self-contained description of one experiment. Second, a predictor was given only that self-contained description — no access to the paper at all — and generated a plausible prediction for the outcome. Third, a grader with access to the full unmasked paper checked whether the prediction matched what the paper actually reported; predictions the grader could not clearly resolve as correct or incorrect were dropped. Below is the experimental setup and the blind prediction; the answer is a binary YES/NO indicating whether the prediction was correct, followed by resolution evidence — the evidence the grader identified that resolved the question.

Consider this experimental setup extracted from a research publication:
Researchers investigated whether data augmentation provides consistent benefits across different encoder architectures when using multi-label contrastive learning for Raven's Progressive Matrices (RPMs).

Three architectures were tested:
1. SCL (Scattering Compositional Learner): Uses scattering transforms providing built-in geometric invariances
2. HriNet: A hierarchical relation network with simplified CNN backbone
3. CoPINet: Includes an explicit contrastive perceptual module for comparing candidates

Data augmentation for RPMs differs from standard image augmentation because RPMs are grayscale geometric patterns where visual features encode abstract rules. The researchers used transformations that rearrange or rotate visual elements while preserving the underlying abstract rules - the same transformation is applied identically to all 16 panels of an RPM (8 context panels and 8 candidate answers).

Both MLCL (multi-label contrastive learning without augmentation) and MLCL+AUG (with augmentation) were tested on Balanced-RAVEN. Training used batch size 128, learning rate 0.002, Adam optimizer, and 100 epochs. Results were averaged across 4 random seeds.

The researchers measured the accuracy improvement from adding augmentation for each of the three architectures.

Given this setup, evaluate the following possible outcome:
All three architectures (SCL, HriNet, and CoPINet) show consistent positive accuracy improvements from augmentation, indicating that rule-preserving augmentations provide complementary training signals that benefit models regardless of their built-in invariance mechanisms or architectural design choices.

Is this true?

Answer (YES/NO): YES